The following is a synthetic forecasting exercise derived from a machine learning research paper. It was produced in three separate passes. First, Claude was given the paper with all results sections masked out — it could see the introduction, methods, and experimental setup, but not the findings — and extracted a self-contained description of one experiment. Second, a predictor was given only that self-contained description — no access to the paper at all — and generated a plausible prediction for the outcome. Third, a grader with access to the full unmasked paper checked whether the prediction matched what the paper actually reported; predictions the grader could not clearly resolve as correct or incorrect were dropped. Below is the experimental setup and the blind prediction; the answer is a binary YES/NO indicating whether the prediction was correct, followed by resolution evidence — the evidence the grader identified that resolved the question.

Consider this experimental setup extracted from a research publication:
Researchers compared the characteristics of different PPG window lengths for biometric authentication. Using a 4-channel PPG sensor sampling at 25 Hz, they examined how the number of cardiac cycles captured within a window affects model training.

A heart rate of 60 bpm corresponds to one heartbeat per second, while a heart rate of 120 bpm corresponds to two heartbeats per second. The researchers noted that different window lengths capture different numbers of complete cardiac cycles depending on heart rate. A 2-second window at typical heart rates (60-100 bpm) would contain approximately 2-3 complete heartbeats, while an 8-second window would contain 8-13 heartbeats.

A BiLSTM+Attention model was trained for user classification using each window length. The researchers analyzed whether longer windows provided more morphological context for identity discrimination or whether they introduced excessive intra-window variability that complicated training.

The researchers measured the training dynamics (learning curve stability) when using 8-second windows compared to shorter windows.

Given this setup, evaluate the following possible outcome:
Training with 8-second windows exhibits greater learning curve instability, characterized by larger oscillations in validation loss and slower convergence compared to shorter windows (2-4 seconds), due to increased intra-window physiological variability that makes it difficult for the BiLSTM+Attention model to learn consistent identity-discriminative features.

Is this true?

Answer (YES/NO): YES